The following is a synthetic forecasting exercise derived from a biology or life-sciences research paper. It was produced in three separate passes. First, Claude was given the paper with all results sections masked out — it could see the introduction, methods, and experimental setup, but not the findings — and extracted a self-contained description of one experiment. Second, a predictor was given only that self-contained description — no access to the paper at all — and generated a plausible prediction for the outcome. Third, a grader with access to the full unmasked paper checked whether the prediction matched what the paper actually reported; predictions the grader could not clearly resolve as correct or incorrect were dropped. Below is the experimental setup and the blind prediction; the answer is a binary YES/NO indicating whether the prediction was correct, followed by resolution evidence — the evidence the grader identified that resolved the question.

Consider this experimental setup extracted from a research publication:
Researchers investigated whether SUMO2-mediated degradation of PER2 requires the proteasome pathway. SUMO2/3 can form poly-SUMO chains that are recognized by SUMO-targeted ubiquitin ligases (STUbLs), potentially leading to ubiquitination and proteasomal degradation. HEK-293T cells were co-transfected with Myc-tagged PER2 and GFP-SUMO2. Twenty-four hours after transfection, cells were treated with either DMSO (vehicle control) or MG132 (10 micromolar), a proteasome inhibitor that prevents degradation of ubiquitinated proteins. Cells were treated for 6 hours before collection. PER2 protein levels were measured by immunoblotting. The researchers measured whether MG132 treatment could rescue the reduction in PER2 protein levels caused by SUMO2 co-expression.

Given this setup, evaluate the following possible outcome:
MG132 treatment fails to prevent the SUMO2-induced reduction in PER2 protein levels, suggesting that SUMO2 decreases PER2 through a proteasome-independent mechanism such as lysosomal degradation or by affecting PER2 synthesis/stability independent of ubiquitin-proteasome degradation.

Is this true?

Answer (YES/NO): NO